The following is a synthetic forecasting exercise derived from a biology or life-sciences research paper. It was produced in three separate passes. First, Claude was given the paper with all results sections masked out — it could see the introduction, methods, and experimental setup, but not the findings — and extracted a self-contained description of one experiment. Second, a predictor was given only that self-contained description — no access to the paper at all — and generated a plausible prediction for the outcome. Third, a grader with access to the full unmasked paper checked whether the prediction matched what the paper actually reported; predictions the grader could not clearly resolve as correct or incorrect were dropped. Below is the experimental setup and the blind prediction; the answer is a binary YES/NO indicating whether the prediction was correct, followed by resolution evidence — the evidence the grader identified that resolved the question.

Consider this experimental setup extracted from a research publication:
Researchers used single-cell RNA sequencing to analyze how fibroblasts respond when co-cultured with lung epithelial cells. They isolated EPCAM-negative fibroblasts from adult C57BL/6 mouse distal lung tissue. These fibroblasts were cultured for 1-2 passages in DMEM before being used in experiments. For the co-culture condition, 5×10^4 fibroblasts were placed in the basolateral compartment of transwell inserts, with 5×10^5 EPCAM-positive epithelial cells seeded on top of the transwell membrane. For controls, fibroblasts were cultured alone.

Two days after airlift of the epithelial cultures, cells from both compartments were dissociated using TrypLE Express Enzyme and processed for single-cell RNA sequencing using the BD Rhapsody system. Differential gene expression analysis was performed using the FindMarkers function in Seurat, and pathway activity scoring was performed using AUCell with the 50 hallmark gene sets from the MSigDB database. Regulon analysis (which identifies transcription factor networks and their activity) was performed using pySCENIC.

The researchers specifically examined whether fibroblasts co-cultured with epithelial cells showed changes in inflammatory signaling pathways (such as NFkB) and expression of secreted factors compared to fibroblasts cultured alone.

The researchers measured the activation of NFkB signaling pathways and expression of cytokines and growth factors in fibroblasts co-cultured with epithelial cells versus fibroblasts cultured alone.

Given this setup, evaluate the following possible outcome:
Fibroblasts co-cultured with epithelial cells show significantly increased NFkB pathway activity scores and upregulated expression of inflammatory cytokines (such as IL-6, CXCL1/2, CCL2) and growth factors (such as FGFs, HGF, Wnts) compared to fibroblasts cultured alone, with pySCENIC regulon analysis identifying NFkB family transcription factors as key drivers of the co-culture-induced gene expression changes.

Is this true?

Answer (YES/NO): NO